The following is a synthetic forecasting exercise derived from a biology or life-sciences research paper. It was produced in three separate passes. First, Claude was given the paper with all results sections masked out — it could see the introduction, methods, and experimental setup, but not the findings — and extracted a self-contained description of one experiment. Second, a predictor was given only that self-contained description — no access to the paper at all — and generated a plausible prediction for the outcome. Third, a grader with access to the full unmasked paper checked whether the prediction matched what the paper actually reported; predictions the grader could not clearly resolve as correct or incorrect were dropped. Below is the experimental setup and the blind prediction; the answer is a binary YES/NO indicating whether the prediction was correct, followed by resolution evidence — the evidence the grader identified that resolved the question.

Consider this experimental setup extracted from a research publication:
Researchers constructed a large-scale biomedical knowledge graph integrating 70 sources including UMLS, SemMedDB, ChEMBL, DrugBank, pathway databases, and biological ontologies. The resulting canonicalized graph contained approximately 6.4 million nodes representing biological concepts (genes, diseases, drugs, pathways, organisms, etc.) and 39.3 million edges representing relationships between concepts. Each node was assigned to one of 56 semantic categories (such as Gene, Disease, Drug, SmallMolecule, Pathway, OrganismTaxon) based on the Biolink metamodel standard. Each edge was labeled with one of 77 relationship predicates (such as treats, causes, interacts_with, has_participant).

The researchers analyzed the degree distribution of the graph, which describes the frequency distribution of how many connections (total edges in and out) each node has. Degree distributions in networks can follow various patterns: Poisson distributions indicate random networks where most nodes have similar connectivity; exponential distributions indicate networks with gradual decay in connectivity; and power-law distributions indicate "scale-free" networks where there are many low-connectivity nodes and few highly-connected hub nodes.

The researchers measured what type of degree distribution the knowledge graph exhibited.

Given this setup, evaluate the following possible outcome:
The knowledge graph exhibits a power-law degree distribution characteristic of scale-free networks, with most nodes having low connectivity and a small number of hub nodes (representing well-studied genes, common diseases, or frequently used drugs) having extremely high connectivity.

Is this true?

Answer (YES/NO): YES